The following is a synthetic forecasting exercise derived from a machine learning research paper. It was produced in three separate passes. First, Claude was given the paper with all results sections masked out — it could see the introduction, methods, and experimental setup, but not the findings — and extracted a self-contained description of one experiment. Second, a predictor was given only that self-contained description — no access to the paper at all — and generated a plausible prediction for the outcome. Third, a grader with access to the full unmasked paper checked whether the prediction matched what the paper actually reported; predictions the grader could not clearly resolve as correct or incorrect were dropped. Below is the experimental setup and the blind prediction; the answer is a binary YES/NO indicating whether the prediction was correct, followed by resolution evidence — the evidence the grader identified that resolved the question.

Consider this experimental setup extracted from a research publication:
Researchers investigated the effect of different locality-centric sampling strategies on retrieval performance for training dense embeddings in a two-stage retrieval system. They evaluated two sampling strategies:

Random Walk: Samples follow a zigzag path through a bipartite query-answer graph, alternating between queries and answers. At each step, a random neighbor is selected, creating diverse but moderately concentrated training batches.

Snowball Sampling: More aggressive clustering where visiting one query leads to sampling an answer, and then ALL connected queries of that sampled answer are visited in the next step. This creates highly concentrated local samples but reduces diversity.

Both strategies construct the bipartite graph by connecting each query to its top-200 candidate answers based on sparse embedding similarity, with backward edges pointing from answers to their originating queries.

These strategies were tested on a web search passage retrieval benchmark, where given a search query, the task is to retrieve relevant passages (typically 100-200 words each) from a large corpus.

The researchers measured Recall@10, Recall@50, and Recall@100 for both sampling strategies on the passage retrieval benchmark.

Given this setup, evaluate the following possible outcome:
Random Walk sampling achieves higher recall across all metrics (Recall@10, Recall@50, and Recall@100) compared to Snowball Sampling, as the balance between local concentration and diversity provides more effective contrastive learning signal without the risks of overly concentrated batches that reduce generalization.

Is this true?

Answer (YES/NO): NO